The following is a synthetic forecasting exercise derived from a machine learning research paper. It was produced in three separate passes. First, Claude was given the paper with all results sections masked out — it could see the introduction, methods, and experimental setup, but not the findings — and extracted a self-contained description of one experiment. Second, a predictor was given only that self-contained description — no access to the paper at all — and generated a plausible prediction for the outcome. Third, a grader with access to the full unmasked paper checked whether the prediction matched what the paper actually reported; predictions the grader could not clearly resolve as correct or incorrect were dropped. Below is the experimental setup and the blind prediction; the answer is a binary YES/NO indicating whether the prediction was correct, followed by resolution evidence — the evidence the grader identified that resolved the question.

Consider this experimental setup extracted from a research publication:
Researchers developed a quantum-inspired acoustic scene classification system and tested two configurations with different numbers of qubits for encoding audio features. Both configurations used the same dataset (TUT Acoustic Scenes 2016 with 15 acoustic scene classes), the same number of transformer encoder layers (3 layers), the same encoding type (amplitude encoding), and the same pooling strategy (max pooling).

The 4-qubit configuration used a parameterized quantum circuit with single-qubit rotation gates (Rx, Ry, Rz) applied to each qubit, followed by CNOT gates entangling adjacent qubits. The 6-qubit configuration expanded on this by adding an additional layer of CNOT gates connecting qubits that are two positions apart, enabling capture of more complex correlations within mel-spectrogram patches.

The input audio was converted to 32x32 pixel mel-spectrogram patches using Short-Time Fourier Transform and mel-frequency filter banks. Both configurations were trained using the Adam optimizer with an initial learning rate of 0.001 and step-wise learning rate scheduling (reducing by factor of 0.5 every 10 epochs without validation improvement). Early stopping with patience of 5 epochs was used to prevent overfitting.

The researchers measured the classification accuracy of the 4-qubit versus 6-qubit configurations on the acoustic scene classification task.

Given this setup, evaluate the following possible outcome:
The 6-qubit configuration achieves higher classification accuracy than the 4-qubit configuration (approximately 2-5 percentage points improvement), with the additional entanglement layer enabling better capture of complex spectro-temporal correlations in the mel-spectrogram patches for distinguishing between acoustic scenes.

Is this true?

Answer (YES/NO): NO